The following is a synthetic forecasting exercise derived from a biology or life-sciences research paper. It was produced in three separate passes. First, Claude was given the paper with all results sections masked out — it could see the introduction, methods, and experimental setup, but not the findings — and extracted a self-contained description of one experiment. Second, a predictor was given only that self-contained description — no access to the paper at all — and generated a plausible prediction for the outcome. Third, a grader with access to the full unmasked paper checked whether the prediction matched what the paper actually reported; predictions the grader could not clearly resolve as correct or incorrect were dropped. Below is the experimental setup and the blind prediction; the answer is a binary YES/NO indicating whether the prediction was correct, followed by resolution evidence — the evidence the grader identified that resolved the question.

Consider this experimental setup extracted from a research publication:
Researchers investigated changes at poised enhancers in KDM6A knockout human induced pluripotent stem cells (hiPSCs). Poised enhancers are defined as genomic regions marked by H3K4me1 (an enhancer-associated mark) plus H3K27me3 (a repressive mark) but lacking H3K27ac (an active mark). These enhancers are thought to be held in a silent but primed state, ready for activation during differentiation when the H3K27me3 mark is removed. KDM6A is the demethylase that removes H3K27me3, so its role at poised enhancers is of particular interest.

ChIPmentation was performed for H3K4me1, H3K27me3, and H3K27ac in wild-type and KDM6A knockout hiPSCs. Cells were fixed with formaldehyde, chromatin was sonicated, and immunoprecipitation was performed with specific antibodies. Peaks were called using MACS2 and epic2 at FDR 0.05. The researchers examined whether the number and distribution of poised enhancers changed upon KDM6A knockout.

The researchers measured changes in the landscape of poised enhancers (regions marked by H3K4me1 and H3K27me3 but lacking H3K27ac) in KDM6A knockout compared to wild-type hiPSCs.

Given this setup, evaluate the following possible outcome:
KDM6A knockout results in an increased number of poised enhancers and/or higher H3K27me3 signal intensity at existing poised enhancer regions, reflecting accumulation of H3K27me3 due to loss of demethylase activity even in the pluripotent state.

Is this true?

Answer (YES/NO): NO